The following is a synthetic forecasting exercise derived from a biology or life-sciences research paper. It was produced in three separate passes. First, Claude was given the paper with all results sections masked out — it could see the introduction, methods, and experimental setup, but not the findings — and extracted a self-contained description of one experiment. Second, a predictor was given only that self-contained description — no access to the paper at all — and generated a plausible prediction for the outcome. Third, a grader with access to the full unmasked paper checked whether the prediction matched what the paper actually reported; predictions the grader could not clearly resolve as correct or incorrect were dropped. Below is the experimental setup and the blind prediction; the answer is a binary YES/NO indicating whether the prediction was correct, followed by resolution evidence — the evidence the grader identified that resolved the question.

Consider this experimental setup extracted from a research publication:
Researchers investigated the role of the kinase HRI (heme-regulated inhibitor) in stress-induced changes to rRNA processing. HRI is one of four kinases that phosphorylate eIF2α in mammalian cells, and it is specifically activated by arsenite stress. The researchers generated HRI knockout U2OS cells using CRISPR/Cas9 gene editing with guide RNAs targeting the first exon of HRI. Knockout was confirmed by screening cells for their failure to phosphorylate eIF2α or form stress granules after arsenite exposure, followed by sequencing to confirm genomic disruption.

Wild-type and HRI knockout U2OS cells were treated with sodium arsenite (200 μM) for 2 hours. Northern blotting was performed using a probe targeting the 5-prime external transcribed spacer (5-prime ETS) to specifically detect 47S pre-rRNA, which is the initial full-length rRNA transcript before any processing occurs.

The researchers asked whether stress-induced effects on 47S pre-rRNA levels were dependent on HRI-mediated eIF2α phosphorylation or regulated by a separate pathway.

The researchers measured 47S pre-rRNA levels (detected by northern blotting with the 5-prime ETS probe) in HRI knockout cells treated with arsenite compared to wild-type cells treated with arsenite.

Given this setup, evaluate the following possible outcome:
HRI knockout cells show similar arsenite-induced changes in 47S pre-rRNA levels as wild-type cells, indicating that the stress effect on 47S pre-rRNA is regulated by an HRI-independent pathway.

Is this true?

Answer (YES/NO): YES